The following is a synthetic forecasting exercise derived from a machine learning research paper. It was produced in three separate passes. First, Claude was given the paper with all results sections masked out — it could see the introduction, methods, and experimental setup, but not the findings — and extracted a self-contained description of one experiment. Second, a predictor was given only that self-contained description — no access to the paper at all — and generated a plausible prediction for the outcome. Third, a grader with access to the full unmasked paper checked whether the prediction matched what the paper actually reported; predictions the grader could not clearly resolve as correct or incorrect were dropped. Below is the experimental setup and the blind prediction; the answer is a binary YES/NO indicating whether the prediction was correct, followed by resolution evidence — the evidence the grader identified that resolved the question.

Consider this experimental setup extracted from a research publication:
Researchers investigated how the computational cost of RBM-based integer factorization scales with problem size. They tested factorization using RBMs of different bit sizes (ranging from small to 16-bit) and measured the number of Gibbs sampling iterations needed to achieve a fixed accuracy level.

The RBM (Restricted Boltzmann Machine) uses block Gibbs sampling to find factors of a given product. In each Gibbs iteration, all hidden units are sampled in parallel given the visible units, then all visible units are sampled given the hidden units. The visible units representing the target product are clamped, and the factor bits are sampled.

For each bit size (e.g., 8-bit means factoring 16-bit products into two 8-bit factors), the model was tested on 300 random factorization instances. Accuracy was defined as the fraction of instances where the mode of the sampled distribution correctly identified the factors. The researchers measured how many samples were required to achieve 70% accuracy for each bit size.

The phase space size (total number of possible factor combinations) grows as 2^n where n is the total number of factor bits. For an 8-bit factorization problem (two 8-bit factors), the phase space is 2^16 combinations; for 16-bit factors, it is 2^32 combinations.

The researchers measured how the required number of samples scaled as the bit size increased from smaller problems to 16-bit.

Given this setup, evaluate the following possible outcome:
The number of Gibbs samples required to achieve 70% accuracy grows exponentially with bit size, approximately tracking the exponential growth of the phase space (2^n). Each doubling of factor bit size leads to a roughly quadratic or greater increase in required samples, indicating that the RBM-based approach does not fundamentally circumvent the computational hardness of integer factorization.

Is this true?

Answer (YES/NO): YES